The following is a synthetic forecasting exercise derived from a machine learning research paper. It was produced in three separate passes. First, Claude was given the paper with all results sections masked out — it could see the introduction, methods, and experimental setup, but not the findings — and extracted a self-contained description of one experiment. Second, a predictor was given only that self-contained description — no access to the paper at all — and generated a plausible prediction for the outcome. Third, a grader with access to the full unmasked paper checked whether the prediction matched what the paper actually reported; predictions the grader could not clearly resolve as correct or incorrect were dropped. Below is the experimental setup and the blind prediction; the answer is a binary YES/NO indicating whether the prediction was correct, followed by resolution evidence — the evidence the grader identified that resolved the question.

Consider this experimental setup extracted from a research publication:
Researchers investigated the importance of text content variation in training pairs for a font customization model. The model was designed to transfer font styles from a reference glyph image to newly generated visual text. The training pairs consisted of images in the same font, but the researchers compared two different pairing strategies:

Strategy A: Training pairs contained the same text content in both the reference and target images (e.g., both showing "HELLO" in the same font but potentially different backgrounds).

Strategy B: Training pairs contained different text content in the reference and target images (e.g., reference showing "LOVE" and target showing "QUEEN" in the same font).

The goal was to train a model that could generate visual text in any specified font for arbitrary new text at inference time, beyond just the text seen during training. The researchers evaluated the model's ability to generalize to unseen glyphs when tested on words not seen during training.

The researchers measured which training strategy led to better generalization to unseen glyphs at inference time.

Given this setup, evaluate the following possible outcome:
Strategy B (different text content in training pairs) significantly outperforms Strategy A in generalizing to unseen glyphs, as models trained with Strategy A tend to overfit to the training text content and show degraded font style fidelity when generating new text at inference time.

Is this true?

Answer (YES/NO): YES